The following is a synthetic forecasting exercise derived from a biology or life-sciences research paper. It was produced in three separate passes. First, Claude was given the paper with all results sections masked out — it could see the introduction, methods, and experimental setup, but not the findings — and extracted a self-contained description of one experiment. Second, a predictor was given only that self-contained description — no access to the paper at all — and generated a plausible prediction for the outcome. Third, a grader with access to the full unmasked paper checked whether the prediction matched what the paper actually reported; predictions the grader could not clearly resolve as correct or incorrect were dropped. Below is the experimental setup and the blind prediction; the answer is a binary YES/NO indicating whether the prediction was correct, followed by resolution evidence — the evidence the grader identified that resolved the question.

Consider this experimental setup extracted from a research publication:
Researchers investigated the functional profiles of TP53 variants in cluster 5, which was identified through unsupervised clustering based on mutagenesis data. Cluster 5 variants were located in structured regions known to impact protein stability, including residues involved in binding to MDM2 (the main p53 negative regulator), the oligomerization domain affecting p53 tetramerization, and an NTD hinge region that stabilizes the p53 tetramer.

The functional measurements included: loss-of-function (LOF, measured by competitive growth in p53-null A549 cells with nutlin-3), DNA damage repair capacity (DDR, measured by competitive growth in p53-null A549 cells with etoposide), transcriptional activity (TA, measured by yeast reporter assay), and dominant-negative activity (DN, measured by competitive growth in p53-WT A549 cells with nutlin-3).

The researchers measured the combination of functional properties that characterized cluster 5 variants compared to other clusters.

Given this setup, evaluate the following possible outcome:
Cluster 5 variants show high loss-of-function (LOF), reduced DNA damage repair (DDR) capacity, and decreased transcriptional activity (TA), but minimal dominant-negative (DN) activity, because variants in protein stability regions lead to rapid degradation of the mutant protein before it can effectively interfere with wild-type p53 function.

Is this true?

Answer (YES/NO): NO